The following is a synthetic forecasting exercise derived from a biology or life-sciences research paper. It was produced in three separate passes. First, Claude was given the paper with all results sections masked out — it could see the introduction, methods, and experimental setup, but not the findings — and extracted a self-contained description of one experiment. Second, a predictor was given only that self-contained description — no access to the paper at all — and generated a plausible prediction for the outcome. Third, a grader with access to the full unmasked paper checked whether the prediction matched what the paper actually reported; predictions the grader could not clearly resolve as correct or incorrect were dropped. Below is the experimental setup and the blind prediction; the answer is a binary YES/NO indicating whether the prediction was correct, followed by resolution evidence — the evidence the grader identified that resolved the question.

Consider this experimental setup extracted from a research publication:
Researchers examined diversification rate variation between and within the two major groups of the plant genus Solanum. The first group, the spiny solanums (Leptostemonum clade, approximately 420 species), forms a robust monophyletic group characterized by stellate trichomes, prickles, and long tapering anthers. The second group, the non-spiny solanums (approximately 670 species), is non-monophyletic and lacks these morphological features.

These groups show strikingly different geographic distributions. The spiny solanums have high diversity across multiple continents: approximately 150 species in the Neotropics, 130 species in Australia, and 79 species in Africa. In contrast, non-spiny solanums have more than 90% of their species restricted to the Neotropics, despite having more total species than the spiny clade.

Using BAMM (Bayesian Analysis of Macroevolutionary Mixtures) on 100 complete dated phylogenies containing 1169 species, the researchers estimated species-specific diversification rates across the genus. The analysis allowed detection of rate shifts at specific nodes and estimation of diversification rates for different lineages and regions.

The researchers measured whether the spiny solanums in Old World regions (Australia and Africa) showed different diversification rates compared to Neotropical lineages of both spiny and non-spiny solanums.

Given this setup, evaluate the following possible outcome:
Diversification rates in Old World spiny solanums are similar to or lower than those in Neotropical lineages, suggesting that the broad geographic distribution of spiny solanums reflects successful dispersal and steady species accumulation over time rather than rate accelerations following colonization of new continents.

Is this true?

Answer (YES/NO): NO